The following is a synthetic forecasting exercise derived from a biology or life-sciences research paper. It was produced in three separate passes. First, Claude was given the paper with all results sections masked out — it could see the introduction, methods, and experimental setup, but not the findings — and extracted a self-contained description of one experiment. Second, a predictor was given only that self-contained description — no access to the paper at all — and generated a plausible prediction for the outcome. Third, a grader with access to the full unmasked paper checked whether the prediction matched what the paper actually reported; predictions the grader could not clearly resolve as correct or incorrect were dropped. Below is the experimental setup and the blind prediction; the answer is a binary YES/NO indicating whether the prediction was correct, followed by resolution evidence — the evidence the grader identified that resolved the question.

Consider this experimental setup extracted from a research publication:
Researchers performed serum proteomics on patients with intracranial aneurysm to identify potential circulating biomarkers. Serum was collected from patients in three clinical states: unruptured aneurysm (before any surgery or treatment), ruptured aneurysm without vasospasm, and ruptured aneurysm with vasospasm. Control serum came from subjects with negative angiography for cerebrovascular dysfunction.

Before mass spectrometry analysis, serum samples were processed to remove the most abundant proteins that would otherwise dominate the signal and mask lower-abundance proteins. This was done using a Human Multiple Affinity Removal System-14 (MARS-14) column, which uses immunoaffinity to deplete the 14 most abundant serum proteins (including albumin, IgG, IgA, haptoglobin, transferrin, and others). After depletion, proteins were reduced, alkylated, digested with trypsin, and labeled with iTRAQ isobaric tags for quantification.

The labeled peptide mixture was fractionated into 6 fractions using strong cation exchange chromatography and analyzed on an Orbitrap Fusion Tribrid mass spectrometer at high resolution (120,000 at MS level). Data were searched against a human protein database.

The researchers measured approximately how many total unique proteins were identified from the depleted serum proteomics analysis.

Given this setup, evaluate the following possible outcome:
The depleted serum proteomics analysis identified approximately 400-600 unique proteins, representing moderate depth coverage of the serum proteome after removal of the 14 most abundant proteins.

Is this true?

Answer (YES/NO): NO